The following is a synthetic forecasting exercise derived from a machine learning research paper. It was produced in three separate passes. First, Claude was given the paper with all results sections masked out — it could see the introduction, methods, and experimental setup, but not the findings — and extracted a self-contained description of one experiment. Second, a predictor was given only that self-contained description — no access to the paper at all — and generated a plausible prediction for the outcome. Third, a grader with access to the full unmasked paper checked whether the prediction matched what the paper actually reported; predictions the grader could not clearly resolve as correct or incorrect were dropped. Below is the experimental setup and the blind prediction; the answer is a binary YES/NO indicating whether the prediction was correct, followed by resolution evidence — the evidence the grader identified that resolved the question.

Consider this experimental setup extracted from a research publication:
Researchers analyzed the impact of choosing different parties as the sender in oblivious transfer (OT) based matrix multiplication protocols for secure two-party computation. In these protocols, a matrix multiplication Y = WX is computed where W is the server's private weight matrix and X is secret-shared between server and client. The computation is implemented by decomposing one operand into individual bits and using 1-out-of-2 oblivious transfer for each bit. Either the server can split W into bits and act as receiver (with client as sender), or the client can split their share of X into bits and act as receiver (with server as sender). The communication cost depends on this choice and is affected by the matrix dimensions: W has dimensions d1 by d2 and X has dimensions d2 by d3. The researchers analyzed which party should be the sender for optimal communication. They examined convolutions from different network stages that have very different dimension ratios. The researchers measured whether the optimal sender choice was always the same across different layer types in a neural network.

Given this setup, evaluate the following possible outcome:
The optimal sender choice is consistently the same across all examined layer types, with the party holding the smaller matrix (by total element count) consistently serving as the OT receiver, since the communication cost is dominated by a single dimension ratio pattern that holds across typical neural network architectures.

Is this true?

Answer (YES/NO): NO